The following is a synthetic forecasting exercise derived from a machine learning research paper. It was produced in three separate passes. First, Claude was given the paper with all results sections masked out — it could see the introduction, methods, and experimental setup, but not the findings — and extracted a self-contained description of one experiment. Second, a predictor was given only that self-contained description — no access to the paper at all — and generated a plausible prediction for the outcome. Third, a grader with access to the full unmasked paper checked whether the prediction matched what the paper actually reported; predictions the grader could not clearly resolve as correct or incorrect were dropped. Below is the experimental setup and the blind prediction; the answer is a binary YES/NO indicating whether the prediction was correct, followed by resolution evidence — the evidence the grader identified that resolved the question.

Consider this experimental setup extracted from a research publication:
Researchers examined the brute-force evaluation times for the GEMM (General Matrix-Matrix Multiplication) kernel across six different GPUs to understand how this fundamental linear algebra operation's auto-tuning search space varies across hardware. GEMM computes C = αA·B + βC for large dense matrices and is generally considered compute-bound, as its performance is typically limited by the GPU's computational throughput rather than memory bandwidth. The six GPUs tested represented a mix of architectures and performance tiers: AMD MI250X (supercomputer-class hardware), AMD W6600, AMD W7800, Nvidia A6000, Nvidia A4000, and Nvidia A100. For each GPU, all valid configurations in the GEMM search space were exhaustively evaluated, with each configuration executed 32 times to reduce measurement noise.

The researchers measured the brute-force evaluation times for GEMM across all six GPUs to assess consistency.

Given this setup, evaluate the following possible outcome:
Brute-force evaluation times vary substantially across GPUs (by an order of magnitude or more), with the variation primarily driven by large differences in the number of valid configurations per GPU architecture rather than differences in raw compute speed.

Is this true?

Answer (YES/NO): NO